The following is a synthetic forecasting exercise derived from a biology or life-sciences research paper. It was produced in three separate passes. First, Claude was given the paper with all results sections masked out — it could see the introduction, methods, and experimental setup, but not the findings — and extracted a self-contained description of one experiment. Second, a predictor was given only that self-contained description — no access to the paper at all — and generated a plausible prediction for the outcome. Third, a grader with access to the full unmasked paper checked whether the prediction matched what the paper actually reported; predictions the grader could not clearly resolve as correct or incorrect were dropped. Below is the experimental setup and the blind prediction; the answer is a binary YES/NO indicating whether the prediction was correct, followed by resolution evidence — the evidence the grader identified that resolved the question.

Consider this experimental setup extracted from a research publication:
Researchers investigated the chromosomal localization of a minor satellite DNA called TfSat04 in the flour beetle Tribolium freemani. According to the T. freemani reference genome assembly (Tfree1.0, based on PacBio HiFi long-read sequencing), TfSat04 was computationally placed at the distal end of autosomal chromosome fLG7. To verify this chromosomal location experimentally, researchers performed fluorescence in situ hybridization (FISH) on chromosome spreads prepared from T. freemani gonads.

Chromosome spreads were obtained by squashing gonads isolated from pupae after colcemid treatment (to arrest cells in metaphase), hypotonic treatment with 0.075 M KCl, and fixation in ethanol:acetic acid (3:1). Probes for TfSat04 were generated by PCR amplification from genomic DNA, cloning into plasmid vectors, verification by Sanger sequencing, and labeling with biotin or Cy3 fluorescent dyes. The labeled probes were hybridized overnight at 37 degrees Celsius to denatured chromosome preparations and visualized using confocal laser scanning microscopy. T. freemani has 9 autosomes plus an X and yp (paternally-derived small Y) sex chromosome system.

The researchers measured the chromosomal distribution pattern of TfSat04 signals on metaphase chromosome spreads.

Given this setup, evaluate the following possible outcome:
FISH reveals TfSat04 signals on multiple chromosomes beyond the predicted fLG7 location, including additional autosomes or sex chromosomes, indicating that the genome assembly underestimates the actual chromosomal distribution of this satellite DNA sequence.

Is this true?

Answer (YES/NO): NO